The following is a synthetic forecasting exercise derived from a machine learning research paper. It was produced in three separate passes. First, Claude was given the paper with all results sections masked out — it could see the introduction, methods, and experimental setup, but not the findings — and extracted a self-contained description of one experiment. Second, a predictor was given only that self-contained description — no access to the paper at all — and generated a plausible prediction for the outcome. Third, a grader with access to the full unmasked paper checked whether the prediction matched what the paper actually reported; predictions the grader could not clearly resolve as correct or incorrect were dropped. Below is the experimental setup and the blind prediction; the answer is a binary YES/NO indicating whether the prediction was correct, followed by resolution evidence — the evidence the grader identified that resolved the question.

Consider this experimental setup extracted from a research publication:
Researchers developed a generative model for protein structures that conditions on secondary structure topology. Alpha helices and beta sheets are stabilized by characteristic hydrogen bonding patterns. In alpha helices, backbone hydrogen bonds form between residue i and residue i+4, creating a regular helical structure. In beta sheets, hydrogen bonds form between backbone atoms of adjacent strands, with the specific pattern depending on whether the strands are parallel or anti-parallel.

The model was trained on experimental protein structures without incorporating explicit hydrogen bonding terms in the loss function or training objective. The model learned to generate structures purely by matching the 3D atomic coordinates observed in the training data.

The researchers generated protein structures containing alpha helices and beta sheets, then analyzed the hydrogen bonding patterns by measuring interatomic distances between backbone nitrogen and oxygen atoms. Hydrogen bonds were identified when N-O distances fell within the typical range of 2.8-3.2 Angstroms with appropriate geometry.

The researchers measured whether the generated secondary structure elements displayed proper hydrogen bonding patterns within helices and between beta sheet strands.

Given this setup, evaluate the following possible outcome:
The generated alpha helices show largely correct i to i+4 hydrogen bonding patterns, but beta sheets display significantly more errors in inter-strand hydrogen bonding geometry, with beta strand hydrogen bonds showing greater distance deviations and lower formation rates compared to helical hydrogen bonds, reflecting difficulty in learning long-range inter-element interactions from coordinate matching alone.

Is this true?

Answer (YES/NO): NO